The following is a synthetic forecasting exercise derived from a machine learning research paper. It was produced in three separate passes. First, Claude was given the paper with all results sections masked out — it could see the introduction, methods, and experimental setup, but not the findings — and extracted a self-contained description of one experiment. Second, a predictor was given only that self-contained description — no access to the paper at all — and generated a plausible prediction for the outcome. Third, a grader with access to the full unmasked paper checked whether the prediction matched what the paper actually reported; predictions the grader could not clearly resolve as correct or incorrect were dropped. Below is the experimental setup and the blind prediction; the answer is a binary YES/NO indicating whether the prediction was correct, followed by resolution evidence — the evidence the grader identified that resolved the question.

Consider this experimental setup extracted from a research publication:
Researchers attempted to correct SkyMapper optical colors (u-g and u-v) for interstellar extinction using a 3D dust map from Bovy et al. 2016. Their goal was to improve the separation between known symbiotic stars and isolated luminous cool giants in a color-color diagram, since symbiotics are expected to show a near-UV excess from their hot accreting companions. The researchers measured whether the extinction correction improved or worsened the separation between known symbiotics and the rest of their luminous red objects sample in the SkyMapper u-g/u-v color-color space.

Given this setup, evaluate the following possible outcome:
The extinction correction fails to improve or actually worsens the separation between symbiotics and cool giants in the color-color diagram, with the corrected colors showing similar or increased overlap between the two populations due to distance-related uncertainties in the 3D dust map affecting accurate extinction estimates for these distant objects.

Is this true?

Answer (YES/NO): YES